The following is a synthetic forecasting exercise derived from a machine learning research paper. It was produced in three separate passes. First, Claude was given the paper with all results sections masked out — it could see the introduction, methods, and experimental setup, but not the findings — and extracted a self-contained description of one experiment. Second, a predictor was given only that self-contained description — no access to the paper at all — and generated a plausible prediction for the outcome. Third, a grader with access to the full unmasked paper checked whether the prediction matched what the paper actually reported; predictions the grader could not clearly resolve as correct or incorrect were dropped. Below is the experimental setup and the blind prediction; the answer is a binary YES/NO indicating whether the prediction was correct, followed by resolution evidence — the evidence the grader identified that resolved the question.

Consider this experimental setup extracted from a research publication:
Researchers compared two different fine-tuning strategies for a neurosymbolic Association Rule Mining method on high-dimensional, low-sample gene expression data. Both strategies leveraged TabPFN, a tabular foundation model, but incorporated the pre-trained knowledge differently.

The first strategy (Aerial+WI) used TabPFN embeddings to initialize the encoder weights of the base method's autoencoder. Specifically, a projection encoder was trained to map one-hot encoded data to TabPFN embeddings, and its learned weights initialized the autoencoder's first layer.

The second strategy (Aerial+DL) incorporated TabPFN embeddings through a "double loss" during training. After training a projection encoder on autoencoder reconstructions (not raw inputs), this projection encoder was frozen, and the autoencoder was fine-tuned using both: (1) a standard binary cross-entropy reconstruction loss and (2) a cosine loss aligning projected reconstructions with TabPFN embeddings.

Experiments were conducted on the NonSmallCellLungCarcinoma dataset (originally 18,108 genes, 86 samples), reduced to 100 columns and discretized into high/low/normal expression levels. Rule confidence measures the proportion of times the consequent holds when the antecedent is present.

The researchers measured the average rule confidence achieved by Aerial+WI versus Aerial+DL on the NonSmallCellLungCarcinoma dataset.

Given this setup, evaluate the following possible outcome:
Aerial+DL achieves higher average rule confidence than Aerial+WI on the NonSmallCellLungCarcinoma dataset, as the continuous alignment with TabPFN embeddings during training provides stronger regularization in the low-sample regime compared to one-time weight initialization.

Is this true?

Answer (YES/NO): NO